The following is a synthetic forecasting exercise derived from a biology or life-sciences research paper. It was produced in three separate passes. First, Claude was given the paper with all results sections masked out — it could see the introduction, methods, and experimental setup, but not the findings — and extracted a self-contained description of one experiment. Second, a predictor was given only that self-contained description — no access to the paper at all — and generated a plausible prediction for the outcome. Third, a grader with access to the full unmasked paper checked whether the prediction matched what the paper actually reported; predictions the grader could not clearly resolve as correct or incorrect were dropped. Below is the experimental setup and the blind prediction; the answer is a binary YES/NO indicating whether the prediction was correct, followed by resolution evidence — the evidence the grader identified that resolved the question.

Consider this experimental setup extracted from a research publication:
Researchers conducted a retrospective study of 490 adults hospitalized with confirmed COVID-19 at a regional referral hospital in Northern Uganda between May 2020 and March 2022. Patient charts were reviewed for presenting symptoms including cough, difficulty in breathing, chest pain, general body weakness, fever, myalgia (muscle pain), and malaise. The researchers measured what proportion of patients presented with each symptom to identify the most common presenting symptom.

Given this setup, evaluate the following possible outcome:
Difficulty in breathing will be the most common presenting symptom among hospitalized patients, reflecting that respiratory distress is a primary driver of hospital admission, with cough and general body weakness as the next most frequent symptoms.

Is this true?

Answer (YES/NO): NO